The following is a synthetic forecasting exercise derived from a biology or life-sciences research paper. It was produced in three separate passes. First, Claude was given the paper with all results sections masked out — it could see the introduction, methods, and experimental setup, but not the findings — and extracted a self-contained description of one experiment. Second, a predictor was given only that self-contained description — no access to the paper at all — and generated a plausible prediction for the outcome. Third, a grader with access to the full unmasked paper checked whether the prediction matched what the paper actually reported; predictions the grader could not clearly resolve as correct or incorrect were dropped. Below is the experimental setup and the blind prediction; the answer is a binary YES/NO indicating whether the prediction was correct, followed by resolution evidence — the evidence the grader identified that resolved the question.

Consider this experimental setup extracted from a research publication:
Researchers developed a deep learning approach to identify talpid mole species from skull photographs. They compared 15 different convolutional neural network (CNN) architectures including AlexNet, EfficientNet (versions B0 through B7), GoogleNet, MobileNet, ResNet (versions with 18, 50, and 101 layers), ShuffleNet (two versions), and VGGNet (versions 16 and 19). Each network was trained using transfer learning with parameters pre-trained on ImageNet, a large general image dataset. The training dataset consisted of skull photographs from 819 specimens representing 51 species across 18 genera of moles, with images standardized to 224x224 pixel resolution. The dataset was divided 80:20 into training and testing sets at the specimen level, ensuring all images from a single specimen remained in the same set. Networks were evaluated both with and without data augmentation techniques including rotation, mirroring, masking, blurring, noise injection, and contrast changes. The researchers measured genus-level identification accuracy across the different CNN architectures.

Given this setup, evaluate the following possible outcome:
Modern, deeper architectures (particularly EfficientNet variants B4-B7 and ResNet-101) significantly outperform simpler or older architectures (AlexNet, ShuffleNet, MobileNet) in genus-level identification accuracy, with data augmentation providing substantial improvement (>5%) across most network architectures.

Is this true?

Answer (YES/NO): NO